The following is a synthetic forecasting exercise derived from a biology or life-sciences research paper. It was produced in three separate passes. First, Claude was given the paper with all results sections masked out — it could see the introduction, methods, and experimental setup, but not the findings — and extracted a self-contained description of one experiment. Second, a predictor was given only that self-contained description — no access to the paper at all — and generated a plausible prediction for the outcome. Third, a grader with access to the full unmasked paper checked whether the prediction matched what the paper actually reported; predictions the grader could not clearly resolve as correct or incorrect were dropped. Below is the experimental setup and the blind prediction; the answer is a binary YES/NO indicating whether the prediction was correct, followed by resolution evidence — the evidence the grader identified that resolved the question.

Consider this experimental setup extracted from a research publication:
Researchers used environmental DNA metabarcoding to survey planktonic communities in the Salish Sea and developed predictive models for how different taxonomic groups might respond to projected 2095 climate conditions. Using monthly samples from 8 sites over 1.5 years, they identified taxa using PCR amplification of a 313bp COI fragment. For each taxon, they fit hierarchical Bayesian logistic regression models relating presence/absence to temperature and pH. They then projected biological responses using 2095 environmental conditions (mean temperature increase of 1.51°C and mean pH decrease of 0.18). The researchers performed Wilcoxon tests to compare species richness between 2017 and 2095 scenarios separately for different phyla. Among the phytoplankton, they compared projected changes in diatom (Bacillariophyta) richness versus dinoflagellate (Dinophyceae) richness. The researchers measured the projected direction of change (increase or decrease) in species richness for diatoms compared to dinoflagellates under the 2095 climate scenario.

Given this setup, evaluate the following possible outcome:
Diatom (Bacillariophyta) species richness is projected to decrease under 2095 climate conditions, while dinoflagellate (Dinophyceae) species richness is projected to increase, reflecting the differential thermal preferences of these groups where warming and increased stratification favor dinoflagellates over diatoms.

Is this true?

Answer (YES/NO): YES